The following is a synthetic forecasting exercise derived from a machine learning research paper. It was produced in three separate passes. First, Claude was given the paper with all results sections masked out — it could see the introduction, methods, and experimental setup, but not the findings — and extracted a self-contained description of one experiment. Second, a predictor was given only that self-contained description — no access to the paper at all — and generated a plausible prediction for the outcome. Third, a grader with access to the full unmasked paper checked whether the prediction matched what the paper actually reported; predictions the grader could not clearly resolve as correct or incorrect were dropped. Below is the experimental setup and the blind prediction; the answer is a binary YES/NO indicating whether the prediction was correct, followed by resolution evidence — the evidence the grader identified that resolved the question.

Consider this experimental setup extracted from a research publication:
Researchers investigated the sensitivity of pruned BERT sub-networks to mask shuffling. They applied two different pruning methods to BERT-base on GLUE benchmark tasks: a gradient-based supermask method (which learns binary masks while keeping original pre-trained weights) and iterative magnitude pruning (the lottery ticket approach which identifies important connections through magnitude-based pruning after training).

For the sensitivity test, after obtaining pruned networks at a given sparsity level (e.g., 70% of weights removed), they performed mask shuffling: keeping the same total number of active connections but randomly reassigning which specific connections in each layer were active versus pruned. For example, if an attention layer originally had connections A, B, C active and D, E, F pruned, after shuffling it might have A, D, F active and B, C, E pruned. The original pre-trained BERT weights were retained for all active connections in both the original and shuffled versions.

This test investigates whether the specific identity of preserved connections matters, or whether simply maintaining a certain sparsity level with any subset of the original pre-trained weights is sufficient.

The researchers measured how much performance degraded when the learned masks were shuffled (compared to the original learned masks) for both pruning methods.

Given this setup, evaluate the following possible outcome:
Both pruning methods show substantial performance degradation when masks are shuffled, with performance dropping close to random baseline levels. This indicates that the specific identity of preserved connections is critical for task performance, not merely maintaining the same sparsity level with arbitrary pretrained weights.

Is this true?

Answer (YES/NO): NO